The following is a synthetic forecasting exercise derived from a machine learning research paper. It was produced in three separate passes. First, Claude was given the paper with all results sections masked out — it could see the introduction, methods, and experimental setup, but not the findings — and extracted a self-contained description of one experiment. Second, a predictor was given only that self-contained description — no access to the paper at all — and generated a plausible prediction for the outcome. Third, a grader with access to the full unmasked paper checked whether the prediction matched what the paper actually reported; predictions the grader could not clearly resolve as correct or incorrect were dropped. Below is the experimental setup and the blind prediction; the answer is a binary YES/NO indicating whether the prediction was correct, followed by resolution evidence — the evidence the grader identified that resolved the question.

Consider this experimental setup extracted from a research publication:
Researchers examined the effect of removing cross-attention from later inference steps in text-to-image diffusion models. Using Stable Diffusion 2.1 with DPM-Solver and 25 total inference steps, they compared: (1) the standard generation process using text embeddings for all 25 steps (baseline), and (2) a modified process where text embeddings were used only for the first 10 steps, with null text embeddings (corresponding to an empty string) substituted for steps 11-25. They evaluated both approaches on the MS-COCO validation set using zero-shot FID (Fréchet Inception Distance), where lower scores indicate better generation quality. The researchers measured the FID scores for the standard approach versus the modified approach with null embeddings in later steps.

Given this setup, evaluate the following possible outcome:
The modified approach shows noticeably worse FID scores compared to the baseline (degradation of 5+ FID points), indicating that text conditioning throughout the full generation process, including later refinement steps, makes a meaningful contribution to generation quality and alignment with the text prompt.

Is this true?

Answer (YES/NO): NO